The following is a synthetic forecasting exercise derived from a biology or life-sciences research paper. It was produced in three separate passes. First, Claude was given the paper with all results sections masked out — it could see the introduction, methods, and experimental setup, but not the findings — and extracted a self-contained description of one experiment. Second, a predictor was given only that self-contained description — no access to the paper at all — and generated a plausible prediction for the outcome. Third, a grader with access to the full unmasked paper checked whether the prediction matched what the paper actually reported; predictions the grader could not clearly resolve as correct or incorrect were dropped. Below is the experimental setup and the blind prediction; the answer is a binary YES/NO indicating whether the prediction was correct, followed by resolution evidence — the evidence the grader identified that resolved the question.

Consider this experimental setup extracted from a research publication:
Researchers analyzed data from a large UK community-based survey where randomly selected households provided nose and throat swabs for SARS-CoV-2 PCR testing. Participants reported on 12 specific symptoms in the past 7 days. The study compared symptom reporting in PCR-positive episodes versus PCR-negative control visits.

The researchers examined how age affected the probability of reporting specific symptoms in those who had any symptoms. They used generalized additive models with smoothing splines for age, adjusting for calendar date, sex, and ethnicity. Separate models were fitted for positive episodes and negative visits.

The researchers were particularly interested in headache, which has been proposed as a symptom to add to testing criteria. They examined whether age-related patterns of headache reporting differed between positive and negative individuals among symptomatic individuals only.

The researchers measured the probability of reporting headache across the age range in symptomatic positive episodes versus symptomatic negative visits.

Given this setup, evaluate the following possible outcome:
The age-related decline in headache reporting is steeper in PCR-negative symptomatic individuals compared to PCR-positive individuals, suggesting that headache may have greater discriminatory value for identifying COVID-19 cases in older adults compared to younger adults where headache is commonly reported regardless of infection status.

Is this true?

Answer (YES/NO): NO